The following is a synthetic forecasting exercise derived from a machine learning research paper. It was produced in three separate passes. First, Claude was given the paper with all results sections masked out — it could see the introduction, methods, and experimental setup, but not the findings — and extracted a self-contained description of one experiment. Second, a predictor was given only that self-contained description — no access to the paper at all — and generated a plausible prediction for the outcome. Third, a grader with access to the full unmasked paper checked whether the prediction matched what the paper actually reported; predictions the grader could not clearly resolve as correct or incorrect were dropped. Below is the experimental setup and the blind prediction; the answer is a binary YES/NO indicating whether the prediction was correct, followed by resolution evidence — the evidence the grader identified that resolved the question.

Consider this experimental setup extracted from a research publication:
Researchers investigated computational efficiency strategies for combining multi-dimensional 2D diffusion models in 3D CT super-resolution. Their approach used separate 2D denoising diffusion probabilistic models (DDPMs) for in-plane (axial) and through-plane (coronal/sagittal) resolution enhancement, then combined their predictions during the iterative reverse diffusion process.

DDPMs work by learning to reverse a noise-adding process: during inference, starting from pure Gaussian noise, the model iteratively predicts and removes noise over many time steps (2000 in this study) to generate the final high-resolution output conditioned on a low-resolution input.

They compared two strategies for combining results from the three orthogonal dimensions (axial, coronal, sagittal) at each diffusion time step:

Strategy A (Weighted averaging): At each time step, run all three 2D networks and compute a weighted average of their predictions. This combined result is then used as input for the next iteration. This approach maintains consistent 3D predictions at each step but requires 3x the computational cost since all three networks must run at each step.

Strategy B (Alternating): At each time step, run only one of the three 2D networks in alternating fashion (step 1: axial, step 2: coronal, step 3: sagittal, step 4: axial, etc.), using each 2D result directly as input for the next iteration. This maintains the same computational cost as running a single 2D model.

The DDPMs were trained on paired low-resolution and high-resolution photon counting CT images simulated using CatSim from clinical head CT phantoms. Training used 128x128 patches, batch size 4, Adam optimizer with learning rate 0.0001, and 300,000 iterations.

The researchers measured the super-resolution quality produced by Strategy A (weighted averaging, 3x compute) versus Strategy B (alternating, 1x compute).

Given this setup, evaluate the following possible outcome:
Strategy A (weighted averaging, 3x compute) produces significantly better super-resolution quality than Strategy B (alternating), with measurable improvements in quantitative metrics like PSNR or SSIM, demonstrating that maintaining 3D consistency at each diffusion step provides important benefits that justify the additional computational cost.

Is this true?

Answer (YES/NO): NO